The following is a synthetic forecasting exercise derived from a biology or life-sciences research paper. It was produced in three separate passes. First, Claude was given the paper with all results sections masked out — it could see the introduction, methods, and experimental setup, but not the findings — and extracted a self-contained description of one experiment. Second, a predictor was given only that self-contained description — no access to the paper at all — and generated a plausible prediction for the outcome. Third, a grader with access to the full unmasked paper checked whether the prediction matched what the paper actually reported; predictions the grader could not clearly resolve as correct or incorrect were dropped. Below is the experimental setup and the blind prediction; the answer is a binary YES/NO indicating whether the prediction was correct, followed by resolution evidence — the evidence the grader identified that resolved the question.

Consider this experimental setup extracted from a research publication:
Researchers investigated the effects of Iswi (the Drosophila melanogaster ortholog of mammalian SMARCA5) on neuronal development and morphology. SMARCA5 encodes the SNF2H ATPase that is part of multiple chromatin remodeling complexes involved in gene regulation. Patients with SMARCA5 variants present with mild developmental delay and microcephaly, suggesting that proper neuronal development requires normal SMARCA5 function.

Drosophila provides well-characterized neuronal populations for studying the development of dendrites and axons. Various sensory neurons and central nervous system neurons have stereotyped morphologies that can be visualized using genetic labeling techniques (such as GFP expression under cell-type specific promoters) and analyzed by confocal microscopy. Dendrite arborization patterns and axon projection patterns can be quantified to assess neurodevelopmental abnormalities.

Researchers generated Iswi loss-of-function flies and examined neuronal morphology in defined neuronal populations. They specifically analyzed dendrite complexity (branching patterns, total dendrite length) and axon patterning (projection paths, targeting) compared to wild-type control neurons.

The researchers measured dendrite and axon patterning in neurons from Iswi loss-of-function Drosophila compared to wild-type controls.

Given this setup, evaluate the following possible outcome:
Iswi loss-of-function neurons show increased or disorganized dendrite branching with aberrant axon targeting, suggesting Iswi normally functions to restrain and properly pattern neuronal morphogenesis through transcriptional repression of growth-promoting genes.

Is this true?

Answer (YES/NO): NO